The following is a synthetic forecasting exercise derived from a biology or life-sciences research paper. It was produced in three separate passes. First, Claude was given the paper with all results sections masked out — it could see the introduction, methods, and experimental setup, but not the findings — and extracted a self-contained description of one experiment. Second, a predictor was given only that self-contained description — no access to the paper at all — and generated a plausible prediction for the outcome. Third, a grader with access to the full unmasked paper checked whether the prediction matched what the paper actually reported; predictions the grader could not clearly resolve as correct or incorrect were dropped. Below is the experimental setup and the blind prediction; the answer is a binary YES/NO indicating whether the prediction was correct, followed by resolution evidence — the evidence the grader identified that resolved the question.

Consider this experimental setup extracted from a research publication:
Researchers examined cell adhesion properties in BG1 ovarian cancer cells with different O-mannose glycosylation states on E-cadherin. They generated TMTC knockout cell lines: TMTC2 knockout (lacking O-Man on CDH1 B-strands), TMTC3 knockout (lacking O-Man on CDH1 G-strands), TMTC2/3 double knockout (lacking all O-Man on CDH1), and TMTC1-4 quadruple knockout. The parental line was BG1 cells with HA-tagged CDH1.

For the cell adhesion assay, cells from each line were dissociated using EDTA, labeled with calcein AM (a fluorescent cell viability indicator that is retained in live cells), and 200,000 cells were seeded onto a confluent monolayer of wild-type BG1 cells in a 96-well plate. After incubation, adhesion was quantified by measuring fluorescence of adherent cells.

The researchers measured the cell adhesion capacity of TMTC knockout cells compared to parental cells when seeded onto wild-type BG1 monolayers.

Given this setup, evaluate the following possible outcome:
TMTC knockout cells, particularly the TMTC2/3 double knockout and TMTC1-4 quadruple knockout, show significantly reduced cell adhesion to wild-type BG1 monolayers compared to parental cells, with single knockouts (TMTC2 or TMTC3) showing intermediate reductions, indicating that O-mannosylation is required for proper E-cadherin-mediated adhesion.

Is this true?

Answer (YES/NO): NO